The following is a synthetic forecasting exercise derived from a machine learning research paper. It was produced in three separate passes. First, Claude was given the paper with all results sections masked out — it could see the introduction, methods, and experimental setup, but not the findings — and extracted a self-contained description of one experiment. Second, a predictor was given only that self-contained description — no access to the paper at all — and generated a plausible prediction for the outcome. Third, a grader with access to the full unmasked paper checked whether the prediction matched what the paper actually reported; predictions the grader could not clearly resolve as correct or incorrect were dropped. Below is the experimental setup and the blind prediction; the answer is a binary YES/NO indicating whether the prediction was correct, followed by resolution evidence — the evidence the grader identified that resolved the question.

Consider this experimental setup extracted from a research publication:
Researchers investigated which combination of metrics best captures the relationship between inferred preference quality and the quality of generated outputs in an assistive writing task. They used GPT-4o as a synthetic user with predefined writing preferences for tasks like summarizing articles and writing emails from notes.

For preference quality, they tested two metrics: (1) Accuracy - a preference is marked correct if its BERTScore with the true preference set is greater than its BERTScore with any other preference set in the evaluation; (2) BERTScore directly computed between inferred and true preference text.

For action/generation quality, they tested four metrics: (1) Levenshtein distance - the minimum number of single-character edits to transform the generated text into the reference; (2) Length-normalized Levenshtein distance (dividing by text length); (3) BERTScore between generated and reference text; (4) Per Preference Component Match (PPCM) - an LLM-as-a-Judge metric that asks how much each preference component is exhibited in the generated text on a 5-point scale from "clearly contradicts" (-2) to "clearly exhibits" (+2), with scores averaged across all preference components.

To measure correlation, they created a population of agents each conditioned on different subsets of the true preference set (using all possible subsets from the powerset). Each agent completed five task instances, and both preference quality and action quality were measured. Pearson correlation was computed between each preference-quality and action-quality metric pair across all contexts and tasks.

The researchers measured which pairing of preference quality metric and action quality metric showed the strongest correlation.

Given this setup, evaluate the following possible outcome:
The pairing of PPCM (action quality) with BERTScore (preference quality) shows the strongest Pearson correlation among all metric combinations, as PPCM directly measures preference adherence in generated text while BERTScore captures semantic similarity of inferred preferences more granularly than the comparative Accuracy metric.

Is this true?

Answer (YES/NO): YES